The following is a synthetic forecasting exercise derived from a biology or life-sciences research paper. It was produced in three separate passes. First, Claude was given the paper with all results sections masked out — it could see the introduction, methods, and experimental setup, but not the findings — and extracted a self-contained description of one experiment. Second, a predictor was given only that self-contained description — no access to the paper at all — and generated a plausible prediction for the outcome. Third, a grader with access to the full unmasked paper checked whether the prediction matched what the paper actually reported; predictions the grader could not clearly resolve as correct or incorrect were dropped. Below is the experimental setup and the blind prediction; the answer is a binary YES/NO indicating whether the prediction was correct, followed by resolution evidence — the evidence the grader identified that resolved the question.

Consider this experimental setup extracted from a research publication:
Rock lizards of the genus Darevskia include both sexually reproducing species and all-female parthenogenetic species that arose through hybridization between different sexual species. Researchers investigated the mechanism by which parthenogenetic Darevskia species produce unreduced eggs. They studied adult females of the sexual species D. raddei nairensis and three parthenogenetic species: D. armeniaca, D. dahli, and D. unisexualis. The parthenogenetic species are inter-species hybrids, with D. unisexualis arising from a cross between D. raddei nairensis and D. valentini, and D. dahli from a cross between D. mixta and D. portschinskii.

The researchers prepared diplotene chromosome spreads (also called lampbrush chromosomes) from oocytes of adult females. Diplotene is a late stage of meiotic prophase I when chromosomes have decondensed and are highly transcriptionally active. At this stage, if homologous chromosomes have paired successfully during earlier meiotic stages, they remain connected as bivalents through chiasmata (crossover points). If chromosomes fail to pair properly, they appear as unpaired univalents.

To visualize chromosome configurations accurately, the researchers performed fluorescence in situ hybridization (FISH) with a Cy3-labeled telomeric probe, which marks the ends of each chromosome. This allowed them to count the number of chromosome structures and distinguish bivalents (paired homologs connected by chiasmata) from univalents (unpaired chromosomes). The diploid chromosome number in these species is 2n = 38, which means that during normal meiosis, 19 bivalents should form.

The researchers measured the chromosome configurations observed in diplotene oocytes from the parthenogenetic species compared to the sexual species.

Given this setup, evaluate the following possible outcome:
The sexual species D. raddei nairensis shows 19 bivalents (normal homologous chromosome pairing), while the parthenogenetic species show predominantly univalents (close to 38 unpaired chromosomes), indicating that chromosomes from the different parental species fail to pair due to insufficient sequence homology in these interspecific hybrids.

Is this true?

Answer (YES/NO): NO